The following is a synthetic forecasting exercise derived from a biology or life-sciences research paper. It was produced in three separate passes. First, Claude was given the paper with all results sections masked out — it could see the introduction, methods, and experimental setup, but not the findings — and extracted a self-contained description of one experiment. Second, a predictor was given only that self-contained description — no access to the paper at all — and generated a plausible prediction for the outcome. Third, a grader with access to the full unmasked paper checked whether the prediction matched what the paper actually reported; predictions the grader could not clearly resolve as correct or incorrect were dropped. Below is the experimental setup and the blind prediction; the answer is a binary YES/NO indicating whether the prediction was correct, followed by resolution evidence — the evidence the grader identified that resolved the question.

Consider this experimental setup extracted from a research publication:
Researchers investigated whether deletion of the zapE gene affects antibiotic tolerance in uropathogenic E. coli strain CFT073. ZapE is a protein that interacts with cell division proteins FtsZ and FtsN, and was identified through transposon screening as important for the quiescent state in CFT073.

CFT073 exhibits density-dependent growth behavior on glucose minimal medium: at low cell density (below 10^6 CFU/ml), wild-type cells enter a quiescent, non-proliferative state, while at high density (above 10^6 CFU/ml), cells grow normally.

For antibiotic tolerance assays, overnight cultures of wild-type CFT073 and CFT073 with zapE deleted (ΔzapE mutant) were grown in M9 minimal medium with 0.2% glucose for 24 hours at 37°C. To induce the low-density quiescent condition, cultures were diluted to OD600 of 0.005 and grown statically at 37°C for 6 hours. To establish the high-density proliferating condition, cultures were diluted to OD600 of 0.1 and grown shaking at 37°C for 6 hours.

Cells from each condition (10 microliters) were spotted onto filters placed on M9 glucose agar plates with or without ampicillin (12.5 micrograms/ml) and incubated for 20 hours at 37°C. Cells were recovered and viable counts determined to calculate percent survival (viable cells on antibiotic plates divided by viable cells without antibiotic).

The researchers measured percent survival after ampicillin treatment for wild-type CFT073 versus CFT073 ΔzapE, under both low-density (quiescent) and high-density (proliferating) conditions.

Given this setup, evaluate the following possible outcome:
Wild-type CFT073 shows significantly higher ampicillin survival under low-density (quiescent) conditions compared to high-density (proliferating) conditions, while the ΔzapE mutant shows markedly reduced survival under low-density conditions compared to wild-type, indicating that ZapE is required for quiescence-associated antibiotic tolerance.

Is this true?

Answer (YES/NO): YES